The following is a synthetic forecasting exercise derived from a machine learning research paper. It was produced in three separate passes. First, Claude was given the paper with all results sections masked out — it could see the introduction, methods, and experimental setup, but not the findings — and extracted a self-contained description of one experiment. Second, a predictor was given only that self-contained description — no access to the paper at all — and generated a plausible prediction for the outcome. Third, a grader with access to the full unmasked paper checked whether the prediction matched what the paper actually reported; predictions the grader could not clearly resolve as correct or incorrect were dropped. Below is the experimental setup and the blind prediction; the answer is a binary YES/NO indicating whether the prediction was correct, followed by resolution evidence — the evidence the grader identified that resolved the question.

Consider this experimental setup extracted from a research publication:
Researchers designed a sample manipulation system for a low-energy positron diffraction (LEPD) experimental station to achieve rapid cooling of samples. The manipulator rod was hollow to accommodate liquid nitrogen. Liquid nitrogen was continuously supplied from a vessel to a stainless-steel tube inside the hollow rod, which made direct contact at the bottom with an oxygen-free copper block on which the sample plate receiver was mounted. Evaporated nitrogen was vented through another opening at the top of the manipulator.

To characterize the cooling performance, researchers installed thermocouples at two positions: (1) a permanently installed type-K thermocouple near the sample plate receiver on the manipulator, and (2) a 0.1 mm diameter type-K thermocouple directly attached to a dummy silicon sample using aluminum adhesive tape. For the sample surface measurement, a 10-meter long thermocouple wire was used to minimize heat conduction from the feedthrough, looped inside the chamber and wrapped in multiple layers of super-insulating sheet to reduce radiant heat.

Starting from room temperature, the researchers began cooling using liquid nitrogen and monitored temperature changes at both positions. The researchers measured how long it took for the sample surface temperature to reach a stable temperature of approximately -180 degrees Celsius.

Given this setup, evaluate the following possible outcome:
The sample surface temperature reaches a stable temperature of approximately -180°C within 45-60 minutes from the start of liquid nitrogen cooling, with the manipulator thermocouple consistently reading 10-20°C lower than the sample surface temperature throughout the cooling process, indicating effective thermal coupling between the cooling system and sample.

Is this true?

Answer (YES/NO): NO